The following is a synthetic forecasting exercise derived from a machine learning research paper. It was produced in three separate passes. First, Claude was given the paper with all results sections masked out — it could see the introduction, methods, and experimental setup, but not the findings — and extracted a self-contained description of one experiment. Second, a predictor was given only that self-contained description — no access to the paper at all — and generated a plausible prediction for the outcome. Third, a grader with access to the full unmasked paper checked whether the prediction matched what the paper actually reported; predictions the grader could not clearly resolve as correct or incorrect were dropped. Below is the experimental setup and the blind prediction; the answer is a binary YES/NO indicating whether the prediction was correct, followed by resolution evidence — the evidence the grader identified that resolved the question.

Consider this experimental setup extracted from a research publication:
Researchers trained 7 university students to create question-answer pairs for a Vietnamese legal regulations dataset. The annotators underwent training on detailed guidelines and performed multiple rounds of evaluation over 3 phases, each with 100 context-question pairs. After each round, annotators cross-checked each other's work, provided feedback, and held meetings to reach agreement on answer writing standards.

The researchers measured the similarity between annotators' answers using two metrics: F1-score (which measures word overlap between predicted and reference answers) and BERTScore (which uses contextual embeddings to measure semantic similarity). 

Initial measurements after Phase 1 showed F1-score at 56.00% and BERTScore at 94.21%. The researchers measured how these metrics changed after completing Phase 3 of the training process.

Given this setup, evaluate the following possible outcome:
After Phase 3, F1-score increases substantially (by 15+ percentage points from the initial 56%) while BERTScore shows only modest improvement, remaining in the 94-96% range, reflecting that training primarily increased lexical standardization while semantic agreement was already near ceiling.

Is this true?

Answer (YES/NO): NO